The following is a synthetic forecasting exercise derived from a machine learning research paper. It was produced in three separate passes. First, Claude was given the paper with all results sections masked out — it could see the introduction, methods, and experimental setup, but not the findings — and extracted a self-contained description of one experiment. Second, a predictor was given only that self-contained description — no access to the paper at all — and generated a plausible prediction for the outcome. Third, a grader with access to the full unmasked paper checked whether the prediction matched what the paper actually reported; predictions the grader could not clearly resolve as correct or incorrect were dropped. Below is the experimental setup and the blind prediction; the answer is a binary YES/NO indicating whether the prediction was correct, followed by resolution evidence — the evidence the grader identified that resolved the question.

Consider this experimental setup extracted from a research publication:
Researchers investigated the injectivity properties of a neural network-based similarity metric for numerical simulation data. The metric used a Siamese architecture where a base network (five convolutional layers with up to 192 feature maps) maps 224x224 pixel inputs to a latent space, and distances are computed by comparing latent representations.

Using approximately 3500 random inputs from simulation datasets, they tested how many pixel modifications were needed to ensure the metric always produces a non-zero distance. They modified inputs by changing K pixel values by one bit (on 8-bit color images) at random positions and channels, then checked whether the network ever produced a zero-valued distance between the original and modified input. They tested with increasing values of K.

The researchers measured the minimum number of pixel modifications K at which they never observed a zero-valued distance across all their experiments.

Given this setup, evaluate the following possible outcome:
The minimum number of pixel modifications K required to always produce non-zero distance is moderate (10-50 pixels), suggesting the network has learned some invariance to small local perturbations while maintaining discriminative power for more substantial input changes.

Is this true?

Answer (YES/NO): NO